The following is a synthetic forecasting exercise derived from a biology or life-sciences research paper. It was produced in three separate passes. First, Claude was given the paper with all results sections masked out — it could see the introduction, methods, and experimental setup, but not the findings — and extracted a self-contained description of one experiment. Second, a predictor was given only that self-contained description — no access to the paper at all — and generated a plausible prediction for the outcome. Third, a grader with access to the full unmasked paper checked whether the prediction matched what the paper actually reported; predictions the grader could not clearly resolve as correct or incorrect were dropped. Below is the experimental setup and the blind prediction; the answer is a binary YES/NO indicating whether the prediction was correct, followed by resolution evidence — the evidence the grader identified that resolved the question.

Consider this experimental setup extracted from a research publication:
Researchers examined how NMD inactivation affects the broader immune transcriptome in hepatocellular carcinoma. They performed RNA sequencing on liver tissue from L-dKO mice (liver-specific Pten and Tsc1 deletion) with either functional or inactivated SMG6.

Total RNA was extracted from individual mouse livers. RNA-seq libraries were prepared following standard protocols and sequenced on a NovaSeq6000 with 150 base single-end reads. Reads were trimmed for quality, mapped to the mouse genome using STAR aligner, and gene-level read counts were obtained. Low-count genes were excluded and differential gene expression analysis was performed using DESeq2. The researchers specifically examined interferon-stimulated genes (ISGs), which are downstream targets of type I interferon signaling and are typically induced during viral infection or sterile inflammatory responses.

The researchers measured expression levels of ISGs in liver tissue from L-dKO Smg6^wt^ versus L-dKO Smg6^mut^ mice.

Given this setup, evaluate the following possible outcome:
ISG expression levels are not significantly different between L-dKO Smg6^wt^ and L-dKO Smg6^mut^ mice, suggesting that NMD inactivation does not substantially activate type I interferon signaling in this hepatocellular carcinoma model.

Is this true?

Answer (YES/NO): NO